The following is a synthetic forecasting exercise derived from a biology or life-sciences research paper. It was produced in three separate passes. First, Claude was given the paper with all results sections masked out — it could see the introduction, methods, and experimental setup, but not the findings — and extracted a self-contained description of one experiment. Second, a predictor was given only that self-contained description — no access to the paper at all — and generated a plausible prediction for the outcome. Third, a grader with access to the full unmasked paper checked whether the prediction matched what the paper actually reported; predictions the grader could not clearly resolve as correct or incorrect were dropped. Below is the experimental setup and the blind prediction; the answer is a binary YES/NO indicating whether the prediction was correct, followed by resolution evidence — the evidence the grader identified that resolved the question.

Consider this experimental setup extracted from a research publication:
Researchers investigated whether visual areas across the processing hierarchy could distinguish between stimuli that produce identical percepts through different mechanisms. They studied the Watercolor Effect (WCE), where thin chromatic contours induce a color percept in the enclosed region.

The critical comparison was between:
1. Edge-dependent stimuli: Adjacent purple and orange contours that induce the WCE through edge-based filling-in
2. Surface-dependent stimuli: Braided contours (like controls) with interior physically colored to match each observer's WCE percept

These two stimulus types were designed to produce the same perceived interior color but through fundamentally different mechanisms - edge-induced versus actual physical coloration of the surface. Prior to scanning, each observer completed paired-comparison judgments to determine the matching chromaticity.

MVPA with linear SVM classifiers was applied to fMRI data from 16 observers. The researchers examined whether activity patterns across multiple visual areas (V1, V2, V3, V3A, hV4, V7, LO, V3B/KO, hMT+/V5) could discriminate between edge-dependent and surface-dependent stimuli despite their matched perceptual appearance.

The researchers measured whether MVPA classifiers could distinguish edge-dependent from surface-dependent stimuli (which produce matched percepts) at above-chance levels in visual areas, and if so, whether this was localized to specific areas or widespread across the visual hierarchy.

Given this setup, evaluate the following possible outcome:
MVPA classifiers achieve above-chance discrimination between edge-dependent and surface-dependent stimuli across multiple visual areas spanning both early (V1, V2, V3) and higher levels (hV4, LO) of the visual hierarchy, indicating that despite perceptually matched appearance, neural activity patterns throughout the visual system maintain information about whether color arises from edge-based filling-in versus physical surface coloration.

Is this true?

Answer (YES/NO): YES